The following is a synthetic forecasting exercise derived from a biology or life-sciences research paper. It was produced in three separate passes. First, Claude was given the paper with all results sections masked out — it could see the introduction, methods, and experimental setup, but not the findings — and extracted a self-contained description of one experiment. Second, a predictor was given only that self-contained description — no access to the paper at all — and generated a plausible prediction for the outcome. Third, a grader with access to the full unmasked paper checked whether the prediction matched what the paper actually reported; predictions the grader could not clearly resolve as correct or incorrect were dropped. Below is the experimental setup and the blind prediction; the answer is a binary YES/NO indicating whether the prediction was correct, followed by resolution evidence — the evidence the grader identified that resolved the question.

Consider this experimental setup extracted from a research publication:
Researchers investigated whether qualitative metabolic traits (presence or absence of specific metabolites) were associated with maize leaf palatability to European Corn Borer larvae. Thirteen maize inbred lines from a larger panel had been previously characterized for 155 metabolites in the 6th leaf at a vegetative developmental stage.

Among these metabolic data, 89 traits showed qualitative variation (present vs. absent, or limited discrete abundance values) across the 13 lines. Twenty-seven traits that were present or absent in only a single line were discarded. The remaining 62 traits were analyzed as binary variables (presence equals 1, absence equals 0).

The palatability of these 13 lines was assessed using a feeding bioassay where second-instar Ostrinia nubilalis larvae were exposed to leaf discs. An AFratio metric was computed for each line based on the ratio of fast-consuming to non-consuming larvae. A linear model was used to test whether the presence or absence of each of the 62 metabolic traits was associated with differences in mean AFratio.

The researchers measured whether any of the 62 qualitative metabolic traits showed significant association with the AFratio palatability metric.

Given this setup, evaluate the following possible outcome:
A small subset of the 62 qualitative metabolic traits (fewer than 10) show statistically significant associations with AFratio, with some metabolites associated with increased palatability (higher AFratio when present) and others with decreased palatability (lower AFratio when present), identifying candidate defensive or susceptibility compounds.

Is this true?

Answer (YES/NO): YES